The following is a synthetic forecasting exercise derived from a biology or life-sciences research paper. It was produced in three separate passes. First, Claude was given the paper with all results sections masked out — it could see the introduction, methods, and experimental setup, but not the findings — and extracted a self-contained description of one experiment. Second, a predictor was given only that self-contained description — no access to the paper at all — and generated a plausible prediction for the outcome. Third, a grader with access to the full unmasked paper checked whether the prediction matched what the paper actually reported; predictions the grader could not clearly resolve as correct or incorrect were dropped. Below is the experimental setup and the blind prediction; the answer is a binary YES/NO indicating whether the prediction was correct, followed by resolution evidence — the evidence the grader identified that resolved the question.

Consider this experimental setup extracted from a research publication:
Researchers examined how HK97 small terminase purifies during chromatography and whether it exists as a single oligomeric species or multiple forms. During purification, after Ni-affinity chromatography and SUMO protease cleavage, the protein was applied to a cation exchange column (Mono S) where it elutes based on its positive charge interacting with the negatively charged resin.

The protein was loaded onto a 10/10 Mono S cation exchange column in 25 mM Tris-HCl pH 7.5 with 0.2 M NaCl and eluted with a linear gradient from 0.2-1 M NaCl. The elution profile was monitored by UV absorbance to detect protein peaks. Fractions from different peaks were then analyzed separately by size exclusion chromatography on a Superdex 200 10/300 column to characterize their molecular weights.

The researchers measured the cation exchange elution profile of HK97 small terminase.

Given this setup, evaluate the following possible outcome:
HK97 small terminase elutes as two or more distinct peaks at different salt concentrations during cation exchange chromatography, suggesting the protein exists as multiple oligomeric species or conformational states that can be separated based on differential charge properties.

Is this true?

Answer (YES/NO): YES